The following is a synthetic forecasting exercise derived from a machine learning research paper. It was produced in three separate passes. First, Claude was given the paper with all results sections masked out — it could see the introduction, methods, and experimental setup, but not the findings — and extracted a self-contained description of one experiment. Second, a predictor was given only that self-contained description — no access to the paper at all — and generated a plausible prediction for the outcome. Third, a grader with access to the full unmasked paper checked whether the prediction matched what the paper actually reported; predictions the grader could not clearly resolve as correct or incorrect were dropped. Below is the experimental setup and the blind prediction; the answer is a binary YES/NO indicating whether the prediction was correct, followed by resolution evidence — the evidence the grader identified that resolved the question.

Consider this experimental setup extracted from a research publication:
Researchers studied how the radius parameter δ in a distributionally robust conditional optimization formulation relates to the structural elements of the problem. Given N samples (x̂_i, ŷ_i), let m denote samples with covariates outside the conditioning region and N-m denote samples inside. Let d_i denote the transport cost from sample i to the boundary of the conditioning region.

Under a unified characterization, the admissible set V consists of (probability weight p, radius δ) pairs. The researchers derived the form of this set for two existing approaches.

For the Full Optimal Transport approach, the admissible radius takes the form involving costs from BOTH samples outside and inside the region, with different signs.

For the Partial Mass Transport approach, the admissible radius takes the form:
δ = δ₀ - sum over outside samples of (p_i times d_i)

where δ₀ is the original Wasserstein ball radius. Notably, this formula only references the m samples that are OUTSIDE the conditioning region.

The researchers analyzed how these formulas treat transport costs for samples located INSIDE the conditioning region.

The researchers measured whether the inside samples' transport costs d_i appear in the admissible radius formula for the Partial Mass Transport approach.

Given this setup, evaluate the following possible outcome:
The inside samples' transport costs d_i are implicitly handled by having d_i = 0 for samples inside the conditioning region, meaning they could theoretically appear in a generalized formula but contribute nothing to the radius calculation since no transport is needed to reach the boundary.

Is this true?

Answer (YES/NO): NO